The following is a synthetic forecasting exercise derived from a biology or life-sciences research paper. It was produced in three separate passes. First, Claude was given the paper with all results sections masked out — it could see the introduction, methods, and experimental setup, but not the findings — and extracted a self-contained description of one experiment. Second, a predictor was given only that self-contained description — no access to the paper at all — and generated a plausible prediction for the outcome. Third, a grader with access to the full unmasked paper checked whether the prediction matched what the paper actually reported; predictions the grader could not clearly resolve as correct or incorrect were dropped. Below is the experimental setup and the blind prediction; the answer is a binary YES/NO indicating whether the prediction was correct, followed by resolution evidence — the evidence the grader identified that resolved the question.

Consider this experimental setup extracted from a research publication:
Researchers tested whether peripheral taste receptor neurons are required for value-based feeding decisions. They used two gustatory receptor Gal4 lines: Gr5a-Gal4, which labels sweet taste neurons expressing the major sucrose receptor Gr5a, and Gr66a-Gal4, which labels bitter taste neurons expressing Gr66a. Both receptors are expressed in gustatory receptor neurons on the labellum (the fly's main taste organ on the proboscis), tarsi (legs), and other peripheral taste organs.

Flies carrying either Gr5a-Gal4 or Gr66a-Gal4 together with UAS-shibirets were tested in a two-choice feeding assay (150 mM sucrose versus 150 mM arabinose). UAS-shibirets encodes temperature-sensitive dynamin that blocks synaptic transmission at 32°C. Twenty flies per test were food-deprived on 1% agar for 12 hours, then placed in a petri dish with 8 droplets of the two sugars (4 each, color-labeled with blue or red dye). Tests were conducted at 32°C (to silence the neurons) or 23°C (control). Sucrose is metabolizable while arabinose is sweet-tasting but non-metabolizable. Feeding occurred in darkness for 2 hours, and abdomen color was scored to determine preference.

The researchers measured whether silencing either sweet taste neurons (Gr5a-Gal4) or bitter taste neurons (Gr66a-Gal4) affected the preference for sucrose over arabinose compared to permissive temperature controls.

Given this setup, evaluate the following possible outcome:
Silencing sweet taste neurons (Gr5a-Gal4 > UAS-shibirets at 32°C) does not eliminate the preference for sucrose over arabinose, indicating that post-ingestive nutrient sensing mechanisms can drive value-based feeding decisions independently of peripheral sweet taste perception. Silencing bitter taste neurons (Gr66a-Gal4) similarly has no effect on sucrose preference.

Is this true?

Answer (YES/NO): NO